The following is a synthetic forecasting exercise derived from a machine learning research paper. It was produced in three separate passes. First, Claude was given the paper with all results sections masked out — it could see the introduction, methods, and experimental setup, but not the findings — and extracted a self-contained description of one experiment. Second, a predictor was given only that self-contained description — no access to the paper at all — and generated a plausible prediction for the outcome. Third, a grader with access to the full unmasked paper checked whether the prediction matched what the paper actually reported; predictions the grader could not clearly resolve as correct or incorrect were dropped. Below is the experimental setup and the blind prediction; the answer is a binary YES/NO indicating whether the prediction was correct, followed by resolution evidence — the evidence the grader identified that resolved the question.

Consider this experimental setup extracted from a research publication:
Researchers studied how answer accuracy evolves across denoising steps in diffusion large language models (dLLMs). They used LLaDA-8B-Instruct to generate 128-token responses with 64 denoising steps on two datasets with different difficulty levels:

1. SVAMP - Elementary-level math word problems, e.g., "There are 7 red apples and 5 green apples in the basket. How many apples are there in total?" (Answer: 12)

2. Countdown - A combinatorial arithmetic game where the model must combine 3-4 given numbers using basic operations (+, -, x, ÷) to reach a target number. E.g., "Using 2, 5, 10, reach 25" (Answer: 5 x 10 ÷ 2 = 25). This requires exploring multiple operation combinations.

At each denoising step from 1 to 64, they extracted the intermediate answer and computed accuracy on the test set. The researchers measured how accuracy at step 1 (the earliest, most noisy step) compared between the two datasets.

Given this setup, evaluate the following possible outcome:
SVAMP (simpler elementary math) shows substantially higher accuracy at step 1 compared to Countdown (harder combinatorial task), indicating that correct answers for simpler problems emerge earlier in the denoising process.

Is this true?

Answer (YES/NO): YES